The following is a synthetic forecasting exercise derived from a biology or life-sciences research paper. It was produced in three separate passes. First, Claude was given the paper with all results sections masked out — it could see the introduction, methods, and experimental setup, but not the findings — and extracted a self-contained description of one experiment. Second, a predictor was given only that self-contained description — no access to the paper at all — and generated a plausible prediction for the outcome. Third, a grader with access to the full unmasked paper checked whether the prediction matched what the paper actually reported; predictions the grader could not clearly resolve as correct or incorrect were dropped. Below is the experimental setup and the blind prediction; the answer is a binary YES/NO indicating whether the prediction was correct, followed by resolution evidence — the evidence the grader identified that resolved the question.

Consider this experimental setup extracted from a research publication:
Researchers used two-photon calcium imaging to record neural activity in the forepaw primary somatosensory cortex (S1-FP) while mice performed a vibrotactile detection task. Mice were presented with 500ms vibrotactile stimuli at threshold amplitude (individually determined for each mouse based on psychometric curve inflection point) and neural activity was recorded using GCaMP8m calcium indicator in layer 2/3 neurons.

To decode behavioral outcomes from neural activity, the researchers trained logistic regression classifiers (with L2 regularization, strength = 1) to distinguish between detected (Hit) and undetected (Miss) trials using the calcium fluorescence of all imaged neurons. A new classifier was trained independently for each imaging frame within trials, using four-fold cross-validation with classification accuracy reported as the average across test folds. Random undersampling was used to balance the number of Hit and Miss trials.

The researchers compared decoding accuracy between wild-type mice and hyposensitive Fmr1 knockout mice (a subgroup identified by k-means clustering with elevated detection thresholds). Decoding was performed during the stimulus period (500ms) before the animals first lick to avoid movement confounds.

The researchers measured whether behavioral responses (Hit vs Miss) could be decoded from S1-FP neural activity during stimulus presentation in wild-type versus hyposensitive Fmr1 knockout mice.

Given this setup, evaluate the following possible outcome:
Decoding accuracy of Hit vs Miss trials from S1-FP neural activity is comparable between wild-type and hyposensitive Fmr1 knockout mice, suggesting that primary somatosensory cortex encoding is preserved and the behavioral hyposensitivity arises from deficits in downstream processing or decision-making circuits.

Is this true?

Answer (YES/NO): NO